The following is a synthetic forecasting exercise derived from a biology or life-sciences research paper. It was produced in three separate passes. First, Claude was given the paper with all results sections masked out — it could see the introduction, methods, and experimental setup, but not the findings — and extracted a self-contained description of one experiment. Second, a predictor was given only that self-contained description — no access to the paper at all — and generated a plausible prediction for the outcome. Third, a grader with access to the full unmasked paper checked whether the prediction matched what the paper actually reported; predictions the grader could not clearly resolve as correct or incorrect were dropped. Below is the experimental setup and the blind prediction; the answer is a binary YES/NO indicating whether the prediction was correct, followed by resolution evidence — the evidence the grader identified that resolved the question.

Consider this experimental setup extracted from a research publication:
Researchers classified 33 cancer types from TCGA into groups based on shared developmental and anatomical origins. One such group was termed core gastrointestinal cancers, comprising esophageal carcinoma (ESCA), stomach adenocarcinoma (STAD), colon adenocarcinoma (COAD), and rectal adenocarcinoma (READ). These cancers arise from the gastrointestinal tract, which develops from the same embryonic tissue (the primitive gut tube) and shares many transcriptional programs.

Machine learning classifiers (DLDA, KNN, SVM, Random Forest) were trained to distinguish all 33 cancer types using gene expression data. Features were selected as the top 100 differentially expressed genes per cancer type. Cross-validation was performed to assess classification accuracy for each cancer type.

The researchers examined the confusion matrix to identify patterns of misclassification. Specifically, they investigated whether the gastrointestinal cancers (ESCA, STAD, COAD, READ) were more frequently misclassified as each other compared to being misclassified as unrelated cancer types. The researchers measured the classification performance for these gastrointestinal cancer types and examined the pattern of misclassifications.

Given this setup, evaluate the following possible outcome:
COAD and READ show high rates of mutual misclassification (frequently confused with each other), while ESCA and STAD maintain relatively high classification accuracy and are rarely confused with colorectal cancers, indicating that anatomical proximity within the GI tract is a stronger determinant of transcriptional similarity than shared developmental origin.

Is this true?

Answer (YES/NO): NO